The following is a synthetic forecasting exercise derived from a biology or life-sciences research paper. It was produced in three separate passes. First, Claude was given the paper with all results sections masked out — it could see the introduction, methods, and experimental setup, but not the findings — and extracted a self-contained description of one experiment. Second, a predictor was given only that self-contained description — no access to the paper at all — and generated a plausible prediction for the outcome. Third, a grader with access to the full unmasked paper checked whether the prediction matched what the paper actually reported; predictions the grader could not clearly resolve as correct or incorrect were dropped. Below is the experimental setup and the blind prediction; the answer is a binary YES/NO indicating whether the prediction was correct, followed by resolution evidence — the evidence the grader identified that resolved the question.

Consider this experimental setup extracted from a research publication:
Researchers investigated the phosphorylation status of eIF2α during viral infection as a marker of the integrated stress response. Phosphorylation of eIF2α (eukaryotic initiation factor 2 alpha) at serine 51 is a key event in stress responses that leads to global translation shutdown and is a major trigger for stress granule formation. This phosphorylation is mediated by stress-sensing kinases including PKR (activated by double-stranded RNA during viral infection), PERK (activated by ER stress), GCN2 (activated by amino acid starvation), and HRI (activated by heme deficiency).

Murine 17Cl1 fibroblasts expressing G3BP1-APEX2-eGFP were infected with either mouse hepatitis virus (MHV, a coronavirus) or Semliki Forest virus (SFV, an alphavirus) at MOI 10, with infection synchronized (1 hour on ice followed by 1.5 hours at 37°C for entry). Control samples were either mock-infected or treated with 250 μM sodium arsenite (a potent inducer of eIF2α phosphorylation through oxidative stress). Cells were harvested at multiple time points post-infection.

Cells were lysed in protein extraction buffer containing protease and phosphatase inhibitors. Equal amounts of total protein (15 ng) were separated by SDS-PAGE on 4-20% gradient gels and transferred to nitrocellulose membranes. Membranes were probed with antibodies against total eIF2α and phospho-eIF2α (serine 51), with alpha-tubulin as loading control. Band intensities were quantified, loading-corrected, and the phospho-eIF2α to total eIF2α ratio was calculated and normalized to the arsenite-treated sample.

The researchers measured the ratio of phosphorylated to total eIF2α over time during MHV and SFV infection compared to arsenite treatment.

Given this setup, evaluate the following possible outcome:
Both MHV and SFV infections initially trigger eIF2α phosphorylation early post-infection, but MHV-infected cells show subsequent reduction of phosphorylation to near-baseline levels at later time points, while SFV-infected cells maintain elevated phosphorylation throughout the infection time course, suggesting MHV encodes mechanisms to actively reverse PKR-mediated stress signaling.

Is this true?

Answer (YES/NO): NO